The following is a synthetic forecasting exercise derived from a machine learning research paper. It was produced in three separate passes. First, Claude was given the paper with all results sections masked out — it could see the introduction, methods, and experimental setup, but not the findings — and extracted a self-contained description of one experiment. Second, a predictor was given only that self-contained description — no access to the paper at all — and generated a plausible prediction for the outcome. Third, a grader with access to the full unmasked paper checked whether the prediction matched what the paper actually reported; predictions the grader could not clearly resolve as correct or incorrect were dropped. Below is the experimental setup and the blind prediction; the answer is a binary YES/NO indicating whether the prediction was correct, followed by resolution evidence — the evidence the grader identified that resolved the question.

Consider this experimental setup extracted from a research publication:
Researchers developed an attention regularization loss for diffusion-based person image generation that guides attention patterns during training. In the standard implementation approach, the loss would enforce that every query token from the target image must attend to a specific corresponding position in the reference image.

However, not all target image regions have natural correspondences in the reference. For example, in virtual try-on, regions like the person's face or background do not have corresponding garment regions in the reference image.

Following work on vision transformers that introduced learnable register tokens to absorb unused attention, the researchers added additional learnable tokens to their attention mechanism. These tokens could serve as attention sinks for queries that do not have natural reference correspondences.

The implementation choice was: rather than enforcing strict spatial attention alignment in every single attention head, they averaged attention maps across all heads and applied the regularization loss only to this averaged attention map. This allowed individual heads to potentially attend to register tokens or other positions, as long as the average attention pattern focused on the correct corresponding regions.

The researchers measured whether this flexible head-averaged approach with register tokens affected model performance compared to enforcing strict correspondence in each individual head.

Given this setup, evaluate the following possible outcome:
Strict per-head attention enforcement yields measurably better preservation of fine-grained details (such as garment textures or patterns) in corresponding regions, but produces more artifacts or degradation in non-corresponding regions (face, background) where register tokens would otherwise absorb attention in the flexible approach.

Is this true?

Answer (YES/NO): NO